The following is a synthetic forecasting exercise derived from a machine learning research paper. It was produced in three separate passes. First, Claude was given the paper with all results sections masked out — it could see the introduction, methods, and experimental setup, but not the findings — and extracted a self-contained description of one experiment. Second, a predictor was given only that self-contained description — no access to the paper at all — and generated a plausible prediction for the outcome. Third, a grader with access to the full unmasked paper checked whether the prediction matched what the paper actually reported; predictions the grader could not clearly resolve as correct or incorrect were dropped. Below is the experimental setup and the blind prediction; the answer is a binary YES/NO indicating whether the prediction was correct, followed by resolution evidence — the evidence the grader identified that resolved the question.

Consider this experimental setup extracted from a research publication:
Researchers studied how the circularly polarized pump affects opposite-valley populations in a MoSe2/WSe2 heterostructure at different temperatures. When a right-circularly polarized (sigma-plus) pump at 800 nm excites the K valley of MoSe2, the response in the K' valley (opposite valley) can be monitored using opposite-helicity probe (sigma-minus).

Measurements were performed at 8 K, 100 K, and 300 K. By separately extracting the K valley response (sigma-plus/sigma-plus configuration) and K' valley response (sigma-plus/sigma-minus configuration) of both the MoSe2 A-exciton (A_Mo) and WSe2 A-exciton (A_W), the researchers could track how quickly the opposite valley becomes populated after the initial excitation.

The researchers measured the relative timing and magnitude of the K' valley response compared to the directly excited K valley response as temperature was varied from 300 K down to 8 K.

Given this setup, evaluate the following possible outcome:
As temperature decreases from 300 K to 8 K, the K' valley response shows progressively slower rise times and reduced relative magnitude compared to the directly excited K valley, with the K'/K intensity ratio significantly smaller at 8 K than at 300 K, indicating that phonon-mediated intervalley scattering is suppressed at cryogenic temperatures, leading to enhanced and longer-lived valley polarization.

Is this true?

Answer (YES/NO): YES